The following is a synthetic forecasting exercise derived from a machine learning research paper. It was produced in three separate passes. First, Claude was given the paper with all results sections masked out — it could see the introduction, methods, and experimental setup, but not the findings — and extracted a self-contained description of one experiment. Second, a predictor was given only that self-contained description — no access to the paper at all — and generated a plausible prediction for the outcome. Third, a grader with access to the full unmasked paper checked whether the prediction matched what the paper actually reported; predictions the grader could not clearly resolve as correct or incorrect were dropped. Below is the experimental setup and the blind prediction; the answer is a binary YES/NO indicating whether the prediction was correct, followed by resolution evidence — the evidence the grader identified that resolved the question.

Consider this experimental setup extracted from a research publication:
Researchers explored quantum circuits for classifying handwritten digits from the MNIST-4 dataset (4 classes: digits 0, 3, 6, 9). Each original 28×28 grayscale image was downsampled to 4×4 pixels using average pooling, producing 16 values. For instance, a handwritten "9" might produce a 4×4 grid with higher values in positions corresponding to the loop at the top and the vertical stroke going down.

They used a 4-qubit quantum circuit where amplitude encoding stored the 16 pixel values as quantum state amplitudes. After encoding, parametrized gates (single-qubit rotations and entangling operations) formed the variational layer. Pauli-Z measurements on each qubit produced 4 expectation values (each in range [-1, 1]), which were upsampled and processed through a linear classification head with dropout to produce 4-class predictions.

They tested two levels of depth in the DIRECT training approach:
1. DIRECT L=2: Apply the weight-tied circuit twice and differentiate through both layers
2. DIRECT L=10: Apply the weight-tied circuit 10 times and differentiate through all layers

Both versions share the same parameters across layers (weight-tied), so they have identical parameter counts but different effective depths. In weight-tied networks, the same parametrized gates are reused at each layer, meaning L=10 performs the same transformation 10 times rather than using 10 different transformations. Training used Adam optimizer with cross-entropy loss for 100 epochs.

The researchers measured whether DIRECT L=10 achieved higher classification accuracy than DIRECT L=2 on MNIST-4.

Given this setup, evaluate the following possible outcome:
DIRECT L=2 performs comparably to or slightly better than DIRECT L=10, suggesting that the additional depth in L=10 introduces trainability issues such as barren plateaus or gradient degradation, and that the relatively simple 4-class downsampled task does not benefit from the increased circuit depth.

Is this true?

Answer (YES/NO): YES